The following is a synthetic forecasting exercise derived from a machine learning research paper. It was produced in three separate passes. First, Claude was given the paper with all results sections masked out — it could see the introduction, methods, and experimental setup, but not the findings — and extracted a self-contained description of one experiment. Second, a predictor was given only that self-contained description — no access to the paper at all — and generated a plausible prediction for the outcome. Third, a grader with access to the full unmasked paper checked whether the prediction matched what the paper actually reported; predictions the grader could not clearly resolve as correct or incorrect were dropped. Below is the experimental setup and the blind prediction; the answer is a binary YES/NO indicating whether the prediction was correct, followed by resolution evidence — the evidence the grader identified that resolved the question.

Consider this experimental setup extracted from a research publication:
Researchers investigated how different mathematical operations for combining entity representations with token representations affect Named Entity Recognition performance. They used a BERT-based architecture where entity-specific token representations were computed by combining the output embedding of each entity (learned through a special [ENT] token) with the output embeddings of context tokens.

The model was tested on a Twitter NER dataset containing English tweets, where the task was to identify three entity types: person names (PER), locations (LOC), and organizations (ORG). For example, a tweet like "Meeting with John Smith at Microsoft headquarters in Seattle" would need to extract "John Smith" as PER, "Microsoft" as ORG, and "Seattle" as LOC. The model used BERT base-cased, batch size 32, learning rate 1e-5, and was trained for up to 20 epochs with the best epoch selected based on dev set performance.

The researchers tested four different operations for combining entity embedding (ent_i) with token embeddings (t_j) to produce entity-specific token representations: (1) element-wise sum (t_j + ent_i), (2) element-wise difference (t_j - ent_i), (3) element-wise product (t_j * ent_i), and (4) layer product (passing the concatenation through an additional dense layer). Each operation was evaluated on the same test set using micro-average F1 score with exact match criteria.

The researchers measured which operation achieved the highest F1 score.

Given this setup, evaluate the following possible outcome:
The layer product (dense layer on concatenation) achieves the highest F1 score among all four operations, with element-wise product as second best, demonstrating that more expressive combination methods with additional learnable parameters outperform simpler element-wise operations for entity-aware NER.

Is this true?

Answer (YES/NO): YES